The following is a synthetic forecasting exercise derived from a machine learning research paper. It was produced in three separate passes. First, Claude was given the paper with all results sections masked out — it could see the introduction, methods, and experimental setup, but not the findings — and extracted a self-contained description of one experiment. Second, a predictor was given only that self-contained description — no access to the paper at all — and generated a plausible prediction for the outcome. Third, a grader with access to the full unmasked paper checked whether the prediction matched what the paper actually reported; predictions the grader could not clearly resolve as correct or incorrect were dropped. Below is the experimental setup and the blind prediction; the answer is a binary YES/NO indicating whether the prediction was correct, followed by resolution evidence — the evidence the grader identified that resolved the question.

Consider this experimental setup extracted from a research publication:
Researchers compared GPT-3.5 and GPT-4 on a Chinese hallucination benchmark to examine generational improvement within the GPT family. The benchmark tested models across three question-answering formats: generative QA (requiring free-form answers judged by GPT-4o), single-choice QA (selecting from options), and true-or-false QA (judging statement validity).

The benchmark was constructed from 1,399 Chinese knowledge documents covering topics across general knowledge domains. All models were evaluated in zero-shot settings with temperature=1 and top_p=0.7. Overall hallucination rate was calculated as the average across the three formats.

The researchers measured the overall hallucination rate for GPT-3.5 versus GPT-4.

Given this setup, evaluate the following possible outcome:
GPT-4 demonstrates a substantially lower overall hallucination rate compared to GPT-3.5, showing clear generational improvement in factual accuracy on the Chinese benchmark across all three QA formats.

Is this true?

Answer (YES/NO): YES